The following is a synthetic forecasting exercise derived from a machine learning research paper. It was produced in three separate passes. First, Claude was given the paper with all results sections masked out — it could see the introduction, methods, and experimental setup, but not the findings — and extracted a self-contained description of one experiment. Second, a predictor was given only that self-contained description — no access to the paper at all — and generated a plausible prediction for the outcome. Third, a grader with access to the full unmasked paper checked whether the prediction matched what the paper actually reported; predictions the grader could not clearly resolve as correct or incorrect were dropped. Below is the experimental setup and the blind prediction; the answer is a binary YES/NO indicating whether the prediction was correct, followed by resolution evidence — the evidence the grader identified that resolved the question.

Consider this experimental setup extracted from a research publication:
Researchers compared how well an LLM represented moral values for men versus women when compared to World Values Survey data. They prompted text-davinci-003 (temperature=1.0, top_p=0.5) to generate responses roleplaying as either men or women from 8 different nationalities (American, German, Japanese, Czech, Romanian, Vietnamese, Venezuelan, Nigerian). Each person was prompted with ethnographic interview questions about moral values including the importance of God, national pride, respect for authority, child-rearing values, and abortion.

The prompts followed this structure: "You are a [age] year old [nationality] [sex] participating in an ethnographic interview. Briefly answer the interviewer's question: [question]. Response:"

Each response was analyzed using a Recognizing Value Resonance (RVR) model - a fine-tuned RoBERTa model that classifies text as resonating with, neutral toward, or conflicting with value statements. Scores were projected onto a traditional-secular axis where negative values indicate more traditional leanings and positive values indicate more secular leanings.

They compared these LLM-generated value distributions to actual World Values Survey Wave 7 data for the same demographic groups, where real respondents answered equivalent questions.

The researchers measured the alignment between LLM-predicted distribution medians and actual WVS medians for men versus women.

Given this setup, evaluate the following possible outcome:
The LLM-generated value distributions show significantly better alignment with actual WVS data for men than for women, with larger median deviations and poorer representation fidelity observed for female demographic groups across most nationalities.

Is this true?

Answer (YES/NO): NO